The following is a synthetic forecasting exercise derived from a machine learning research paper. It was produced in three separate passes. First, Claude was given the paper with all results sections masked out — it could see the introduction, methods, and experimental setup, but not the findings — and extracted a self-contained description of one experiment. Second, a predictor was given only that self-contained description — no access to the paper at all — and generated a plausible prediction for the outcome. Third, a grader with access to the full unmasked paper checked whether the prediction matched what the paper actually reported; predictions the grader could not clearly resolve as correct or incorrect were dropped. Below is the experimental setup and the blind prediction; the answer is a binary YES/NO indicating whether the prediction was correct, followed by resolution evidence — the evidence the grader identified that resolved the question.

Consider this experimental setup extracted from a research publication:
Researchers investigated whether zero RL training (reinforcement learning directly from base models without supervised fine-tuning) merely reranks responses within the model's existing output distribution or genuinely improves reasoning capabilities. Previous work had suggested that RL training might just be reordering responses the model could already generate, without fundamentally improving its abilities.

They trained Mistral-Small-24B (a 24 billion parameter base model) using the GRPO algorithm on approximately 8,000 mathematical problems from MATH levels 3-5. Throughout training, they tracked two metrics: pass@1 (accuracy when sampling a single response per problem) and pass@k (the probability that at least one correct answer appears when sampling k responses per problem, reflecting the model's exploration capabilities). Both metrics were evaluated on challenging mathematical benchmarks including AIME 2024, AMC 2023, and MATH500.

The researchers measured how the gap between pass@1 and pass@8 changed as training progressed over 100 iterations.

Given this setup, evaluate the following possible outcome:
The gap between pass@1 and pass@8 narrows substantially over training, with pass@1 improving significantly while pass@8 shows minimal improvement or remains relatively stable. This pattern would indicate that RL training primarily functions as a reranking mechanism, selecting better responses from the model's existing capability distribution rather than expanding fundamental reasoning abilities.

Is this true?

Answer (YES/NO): NO